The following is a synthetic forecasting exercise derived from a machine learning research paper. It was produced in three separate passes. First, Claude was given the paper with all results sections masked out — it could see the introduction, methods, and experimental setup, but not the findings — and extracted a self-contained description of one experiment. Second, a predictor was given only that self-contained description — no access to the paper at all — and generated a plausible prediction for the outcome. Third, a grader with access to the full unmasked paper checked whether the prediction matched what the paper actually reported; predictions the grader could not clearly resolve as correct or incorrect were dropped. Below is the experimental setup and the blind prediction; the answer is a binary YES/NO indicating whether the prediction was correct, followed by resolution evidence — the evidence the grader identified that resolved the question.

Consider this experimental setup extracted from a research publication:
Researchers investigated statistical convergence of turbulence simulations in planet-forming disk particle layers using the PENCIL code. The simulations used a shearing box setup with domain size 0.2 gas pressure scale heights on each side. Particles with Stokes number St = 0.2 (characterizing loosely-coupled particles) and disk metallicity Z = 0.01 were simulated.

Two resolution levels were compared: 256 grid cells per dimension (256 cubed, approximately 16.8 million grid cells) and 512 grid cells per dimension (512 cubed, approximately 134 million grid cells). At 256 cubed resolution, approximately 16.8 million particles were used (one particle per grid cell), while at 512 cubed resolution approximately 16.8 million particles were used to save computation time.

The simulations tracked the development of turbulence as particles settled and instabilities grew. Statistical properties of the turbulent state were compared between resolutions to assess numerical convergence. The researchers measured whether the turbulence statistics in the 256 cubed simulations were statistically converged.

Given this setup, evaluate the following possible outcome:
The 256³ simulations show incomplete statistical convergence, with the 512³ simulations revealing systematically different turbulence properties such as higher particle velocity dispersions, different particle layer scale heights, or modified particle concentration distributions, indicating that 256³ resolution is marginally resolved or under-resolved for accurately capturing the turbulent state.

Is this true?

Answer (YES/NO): YES